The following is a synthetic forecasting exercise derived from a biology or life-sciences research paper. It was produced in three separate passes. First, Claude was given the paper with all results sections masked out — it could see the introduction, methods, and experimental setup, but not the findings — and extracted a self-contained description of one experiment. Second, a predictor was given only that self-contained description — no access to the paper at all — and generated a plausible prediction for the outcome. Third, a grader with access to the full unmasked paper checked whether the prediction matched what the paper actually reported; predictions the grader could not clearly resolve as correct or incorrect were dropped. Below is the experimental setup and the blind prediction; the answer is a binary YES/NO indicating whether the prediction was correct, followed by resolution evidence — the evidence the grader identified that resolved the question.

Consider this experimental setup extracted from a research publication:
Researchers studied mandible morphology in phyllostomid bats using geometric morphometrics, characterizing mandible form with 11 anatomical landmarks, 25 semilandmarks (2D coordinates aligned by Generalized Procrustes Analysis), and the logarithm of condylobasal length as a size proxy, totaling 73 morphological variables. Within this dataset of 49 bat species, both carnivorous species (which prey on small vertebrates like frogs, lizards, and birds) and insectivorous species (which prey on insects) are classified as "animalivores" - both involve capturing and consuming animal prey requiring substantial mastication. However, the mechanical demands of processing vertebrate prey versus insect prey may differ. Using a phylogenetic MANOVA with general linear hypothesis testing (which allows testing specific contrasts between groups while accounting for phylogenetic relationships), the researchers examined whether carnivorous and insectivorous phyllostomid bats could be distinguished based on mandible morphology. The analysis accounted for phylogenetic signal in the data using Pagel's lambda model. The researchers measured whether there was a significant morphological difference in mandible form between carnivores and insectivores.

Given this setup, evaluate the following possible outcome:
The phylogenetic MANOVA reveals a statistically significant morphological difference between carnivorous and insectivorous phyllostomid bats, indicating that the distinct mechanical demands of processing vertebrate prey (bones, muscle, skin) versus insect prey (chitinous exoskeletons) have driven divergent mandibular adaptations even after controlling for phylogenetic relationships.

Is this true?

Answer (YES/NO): YES